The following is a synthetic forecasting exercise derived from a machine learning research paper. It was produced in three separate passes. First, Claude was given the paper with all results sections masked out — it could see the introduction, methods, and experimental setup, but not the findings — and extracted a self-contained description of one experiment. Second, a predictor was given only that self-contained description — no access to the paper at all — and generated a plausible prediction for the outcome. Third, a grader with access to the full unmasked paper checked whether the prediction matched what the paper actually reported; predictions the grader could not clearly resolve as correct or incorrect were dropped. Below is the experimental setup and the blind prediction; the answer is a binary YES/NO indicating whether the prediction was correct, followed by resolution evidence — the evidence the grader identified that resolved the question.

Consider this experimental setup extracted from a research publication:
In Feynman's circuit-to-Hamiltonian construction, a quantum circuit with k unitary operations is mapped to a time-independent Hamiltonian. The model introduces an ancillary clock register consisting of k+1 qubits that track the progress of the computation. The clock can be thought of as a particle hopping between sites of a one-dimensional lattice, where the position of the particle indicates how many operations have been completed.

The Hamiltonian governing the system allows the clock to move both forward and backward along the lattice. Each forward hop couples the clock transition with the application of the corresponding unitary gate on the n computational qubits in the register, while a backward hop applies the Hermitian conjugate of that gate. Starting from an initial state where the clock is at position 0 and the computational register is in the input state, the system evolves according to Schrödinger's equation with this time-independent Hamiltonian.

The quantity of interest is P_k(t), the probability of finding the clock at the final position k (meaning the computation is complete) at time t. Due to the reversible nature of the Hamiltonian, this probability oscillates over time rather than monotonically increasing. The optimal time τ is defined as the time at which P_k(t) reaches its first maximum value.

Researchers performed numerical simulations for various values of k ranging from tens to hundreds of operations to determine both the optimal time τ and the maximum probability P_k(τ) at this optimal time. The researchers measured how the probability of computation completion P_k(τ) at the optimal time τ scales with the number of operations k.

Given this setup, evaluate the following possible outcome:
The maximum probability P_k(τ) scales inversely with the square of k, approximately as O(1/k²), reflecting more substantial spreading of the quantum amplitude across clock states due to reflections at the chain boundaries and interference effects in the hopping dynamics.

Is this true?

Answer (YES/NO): NO